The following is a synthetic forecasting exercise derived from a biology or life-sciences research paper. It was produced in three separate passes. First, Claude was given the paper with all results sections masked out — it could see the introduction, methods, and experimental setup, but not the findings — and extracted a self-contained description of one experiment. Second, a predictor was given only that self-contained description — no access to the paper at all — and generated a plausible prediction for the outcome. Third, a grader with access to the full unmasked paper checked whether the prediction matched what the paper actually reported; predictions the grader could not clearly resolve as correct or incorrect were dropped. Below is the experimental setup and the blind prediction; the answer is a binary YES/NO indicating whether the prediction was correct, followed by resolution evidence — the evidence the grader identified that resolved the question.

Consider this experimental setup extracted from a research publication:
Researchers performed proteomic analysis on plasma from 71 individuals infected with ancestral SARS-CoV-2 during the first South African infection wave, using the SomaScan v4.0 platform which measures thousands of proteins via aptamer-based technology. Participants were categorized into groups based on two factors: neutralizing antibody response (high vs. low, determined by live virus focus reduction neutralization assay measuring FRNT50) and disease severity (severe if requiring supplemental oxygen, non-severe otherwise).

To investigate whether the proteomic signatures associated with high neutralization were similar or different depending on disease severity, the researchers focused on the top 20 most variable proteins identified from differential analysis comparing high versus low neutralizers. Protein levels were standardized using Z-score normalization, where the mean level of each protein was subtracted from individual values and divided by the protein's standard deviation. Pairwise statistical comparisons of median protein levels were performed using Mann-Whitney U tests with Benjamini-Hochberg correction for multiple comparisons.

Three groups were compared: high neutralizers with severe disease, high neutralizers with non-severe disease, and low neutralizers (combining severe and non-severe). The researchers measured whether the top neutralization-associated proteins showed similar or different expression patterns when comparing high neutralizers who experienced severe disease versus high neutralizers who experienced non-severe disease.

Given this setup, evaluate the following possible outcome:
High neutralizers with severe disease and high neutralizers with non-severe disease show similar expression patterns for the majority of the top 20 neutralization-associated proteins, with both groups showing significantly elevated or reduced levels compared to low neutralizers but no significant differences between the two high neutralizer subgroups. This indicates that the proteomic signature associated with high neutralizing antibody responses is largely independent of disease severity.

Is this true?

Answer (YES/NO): YES